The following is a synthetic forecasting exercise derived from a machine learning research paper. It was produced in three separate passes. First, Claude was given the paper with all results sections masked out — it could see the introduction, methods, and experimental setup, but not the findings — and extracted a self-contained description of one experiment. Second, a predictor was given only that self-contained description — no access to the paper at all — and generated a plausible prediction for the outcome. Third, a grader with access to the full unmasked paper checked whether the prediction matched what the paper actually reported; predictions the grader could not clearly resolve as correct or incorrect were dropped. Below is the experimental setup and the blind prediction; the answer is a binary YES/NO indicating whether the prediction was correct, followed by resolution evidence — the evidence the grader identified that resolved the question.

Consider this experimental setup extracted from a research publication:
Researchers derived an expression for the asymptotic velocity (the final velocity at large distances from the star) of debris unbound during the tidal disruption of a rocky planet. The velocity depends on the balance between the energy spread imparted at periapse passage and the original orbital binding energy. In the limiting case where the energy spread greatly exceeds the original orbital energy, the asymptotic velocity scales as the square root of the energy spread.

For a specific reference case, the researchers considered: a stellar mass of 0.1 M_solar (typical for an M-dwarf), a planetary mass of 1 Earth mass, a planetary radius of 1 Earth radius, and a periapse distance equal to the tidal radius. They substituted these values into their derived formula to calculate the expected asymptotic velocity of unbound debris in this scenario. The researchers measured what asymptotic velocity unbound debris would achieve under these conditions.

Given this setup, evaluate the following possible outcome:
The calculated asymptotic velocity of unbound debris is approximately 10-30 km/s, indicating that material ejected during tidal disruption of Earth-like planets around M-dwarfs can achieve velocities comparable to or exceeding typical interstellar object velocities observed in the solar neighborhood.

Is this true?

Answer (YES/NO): NO